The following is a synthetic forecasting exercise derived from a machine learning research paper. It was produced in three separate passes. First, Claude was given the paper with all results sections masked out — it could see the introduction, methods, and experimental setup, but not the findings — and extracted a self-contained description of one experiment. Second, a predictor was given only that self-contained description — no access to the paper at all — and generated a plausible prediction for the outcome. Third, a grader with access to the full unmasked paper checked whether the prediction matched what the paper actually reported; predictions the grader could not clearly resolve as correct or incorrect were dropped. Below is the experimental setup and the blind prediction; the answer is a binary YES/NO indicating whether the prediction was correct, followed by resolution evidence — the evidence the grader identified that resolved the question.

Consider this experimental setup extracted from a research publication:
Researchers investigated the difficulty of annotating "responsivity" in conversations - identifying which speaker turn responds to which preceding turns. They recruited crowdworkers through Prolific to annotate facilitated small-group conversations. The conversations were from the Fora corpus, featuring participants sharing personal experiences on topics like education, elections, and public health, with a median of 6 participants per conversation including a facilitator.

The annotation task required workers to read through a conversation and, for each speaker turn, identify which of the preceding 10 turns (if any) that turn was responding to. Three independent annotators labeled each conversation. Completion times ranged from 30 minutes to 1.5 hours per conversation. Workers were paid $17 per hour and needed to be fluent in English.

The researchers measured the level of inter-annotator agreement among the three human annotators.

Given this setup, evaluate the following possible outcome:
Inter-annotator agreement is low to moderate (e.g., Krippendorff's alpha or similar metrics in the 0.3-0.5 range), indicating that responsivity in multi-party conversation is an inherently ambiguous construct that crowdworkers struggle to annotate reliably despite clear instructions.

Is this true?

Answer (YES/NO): NO